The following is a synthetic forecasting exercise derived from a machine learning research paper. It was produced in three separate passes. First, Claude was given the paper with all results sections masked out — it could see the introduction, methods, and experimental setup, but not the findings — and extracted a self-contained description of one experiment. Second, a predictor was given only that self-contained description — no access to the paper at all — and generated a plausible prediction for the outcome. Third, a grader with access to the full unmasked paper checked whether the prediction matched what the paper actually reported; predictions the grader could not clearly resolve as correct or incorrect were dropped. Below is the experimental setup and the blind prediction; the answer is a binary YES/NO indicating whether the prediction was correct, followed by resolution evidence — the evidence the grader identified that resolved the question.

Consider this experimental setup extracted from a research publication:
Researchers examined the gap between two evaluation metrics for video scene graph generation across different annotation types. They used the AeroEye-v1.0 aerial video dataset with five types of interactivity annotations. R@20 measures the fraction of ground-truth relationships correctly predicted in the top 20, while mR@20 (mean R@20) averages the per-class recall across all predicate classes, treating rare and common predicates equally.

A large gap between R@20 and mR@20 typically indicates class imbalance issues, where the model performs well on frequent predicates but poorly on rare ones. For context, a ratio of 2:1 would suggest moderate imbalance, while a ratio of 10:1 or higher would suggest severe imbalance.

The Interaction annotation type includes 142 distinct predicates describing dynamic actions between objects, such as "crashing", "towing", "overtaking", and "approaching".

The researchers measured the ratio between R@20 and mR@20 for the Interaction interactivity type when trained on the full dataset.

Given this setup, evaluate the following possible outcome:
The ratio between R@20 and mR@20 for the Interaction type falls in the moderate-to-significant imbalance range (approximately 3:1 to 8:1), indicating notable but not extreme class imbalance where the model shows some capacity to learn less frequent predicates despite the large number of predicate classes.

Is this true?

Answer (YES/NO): NO